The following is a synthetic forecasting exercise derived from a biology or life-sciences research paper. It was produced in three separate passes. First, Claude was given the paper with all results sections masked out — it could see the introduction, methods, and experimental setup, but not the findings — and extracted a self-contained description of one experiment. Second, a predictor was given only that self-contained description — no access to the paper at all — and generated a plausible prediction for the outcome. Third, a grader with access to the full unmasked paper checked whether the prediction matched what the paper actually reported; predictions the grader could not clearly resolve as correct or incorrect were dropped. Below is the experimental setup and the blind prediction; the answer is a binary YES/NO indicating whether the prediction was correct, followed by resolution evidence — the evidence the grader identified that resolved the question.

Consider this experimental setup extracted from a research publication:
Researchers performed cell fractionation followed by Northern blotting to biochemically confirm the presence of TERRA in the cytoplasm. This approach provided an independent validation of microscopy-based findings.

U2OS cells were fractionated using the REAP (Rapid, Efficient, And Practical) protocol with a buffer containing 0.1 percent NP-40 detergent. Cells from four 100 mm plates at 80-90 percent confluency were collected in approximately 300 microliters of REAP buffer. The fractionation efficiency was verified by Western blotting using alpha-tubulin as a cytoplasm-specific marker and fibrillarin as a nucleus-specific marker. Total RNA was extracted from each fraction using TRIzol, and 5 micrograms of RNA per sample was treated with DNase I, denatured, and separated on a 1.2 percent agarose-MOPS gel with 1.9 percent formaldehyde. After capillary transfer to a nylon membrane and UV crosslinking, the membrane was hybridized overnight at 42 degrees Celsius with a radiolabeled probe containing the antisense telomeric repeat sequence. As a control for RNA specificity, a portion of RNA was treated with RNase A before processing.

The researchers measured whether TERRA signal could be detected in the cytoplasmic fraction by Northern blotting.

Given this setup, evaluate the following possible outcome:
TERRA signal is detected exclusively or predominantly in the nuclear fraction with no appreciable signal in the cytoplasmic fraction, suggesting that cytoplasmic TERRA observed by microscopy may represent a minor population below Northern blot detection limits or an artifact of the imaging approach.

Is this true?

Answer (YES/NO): NO